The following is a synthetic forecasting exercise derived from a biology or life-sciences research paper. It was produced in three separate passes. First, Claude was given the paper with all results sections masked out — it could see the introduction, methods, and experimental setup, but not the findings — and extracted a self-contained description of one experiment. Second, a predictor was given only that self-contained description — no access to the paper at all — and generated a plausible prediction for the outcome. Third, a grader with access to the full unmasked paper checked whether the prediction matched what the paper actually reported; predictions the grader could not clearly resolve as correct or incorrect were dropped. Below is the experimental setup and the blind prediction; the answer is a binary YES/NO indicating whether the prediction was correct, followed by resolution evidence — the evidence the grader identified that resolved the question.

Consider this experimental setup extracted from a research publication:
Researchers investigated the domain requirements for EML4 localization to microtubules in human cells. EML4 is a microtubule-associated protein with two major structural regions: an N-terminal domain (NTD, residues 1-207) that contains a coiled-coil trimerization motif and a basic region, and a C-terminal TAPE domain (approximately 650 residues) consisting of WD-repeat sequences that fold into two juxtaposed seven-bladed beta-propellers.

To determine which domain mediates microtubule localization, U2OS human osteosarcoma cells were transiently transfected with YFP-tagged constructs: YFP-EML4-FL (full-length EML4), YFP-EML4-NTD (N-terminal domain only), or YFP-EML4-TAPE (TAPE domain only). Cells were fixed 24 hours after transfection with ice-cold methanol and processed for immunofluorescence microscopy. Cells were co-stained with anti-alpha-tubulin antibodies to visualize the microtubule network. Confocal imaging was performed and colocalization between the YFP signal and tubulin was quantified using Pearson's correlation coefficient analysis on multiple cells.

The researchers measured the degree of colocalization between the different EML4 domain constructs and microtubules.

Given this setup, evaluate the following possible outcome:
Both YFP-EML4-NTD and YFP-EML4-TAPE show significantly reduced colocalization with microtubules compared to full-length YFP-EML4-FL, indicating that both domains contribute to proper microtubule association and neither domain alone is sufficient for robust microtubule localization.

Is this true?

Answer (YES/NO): NO